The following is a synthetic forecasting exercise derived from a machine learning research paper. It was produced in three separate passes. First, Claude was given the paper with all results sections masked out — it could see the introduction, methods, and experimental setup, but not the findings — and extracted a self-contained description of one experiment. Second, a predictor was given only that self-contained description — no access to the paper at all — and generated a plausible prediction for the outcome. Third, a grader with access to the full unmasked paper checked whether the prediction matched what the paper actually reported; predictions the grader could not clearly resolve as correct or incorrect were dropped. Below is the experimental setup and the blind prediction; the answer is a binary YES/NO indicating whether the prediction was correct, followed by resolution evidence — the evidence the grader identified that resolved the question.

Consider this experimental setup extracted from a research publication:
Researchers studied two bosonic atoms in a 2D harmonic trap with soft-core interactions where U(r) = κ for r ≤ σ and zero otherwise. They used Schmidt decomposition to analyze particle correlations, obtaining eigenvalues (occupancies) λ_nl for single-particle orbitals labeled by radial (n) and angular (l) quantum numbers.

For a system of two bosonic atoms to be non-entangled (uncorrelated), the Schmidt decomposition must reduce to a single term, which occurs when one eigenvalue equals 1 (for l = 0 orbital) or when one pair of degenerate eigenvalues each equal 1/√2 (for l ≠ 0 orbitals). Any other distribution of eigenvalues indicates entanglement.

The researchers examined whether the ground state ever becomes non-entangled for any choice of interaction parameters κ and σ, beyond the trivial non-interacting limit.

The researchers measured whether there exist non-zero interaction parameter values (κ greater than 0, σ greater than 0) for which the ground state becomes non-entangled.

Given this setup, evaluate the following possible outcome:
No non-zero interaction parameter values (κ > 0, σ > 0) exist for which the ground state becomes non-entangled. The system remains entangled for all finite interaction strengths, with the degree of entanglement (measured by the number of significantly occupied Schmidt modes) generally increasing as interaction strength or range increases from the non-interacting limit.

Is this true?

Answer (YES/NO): YES